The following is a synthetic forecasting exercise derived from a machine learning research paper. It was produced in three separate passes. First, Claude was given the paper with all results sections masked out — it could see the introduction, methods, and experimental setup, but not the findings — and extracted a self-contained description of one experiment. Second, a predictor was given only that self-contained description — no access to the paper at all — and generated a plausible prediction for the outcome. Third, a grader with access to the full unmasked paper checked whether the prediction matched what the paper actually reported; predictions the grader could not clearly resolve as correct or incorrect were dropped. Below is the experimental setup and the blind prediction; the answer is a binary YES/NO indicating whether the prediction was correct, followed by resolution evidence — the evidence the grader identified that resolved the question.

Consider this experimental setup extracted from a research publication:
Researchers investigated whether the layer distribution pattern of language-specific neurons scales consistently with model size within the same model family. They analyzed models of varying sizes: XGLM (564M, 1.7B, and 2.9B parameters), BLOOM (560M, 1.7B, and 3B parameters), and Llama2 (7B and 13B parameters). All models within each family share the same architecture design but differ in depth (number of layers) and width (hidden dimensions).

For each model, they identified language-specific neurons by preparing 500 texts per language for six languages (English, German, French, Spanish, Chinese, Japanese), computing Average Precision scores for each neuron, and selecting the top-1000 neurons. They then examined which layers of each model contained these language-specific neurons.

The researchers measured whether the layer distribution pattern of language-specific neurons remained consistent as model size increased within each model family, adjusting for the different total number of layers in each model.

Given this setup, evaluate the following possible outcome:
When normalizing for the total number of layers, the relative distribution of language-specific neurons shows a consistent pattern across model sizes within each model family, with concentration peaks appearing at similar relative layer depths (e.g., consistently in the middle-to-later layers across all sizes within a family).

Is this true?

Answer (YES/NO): NO